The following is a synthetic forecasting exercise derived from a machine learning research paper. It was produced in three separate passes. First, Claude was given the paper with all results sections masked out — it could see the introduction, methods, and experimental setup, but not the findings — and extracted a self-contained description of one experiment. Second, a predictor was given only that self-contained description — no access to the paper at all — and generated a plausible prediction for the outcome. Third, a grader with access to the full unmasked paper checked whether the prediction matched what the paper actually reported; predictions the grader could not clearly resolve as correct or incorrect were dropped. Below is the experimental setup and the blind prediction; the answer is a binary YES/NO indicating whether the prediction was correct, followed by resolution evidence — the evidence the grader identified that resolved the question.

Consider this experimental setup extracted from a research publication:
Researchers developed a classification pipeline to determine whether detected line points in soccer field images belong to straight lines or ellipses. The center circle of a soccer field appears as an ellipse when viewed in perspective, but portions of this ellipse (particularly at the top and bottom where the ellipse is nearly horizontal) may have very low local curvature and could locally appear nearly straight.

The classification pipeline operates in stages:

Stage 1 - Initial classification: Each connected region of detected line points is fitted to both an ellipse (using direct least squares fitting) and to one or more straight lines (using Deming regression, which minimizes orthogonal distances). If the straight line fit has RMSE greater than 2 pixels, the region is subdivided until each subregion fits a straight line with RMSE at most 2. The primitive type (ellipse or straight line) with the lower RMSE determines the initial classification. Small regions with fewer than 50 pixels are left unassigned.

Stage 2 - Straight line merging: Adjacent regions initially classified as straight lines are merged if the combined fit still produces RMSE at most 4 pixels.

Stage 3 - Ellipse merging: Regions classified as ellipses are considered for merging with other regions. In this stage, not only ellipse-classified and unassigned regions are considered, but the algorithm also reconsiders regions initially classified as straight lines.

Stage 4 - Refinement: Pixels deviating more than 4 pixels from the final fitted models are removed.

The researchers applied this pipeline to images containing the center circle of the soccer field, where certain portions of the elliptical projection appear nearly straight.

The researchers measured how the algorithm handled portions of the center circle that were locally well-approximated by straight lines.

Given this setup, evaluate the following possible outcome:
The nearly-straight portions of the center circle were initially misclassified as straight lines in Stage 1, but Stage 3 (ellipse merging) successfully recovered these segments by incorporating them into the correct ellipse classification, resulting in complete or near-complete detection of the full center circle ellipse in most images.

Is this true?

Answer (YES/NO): YES